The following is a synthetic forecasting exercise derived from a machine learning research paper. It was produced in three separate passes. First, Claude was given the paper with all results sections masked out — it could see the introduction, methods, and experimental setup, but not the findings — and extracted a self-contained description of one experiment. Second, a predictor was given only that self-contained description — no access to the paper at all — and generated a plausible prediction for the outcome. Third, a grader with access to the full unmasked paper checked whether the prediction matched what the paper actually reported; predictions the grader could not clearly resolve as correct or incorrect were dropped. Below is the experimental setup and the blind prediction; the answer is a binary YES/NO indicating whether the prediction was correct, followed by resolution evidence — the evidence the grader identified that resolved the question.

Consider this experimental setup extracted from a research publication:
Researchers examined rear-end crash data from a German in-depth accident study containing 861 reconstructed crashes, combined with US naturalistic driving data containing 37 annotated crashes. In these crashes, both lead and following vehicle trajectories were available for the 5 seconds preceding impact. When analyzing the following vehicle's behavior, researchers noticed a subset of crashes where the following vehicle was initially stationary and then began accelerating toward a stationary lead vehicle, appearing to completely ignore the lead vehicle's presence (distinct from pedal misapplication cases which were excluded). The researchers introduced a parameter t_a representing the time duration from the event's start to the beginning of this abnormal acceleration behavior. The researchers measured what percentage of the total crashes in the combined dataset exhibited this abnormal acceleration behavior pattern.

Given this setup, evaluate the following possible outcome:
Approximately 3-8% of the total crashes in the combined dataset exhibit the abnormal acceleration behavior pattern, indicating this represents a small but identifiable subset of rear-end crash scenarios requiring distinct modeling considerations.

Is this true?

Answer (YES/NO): NO